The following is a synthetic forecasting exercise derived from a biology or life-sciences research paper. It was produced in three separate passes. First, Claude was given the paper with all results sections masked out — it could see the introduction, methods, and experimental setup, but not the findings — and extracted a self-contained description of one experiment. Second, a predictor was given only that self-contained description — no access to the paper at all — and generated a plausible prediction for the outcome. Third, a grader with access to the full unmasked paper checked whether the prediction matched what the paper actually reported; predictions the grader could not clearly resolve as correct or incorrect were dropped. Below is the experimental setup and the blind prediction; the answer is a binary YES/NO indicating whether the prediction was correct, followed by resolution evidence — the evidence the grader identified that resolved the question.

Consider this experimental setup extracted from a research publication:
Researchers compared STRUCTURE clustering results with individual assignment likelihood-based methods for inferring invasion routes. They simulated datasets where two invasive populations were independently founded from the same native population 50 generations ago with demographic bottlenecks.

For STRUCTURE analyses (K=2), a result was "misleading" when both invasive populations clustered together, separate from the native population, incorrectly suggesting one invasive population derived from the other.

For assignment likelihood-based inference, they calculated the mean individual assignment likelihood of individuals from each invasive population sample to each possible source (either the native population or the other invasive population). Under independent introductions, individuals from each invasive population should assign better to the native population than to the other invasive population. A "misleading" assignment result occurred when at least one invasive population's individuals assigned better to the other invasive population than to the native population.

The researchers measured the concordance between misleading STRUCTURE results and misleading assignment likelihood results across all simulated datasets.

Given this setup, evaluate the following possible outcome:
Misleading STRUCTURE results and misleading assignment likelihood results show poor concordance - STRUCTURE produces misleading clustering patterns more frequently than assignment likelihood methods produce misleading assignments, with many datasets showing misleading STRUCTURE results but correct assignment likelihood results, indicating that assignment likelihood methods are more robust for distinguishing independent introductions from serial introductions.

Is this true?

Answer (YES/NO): NO